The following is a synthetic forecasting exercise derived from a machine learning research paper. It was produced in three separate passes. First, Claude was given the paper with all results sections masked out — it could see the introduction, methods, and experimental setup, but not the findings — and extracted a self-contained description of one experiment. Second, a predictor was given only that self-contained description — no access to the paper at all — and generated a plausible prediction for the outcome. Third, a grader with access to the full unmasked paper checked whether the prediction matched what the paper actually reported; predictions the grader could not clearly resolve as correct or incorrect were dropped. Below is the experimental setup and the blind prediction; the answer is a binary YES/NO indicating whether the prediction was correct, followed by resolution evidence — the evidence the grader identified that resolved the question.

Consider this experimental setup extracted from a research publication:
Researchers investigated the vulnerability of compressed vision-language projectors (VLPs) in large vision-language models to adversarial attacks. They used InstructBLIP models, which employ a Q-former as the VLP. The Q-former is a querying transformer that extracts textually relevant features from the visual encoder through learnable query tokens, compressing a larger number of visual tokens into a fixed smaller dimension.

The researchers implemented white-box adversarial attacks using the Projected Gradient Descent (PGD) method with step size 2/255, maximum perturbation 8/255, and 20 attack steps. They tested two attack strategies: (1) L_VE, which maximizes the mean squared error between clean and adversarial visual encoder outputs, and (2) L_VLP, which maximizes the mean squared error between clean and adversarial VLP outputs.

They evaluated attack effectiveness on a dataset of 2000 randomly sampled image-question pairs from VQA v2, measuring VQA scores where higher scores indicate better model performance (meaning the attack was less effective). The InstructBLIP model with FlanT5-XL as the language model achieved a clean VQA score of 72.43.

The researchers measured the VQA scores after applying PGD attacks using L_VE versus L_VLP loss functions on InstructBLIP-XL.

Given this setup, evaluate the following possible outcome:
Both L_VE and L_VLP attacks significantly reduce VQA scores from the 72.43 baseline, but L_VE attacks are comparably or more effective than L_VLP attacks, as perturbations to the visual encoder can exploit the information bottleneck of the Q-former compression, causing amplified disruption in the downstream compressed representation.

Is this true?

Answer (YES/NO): NO